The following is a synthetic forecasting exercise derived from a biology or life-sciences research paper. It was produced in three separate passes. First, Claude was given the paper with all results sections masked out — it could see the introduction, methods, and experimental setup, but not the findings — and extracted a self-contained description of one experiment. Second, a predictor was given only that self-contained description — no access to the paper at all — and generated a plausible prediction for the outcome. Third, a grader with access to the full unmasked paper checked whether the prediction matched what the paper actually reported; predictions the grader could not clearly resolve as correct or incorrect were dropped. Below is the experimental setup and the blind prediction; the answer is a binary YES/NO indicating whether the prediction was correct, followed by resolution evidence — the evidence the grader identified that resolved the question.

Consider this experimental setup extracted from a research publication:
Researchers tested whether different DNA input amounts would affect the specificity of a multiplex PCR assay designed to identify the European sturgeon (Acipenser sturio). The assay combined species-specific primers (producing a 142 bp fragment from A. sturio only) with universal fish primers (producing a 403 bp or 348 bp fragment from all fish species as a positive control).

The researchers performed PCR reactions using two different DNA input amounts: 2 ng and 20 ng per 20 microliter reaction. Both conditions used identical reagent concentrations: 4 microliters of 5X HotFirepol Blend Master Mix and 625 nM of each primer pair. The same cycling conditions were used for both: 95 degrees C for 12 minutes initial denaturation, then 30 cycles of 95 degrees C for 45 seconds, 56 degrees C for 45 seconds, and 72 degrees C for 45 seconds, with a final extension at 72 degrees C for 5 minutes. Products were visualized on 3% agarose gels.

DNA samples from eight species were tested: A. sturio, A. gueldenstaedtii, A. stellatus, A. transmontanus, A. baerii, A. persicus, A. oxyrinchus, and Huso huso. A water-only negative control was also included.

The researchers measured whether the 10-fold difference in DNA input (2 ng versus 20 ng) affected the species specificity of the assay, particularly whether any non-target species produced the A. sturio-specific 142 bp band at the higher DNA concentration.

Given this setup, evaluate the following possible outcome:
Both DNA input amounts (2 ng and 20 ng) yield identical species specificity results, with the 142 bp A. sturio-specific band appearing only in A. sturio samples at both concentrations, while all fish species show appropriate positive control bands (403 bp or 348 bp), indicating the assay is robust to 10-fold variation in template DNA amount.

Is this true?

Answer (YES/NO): YES